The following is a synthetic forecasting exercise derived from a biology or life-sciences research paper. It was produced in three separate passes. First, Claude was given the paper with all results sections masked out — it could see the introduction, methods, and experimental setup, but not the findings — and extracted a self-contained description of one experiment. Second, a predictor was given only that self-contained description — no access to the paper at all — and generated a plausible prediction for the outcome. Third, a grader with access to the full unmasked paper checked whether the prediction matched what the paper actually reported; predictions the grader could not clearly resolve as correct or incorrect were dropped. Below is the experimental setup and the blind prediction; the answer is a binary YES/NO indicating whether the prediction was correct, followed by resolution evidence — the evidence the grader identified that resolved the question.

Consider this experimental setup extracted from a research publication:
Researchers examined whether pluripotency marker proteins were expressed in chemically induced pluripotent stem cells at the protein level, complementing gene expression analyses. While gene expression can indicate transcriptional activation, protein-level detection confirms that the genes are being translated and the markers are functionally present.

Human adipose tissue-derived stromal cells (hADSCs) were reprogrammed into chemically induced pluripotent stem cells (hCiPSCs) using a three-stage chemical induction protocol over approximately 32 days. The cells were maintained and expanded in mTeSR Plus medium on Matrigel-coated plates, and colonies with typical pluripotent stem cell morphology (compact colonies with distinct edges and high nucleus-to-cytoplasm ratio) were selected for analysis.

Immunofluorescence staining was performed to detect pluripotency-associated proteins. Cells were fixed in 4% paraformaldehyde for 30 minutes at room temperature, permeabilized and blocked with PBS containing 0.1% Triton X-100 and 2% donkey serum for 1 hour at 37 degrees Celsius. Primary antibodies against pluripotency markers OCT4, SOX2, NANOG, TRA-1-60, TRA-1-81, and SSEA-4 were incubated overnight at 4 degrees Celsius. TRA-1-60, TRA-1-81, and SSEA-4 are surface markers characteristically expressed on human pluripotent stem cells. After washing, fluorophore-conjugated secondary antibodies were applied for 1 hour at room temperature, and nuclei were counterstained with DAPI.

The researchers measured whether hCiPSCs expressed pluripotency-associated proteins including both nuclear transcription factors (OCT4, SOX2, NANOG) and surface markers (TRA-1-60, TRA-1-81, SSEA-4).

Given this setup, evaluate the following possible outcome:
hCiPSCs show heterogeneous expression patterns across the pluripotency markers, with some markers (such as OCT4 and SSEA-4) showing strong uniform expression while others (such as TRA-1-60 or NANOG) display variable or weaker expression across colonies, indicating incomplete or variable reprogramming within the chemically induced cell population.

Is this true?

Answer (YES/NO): NO